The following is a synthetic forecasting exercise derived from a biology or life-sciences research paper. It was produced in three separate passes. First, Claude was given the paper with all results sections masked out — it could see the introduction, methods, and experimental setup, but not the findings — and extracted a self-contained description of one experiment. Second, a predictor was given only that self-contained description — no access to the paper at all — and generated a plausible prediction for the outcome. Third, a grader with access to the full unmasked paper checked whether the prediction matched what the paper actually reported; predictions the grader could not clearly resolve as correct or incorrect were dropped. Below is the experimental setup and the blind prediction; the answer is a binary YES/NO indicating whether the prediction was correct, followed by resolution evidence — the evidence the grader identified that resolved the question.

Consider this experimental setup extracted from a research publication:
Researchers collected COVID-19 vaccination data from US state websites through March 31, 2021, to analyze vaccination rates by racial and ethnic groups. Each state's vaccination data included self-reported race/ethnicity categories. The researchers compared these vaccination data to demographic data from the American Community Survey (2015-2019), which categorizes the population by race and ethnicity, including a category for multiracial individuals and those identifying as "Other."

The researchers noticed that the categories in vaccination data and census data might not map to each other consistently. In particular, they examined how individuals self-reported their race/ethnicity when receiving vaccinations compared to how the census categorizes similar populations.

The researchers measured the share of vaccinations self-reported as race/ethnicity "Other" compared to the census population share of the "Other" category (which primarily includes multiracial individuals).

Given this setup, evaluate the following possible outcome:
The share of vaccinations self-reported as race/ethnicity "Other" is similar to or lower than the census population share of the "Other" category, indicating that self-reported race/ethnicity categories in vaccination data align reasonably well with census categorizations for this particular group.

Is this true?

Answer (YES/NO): NO